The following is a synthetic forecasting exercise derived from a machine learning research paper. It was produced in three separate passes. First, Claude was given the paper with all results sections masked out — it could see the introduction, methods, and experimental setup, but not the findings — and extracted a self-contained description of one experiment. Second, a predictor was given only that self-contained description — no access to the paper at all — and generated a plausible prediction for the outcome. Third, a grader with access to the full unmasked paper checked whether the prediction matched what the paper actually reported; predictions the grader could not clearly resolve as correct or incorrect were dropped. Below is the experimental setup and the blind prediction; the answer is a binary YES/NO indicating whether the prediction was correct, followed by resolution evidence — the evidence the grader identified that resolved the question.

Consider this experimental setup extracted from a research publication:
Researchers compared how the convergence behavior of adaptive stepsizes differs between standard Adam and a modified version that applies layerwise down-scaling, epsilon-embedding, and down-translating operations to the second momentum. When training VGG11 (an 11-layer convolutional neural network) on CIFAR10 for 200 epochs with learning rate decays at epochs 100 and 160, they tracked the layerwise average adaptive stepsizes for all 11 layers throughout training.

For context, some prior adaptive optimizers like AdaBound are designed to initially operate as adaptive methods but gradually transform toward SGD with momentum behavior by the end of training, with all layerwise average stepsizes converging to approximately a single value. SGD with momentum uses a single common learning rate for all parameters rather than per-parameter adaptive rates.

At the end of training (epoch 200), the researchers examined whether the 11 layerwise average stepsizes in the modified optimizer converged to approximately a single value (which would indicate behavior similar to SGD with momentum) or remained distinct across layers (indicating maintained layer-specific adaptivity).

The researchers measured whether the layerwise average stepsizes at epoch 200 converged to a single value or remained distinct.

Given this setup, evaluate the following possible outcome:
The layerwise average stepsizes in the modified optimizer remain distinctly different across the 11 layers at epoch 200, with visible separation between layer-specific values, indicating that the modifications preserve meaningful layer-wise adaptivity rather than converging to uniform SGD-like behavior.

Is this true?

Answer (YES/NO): YES